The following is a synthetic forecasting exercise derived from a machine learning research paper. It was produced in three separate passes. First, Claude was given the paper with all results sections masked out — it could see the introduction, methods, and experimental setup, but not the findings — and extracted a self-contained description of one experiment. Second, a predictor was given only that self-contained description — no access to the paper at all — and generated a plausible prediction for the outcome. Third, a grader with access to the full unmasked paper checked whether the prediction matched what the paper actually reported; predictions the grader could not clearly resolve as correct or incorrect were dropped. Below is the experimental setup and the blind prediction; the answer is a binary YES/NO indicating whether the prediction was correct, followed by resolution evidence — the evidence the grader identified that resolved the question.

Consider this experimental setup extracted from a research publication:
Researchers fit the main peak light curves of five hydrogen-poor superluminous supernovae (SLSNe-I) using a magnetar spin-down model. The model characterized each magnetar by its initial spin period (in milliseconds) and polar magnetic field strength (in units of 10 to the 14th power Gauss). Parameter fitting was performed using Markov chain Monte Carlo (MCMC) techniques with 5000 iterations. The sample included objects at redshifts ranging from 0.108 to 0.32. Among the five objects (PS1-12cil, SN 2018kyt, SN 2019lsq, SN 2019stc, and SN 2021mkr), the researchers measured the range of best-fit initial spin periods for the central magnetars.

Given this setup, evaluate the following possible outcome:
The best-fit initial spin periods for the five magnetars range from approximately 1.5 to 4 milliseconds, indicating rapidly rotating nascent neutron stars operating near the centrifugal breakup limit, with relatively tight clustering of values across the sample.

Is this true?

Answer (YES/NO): NO